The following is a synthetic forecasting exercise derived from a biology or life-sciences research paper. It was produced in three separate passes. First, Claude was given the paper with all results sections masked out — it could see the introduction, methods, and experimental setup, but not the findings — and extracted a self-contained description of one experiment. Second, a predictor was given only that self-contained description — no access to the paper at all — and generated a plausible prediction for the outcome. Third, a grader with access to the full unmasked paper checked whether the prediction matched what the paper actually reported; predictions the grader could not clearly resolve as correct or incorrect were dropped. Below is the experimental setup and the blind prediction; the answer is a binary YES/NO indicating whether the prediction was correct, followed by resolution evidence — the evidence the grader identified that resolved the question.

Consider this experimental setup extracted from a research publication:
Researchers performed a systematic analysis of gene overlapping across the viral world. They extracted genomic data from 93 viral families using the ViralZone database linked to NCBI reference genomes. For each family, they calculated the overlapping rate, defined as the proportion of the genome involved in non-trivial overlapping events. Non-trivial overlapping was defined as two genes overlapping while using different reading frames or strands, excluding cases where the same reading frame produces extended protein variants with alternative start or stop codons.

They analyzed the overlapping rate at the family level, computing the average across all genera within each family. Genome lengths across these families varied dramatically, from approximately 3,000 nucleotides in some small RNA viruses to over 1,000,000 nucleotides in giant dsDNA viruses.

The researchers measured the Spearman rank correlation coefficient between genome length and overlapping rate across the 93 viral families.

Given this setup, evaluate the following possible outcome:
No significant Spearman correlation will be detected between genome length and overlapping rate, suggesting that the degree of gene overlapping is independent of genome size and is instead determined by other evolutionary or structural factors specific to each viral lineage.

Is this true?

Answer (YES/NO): NO